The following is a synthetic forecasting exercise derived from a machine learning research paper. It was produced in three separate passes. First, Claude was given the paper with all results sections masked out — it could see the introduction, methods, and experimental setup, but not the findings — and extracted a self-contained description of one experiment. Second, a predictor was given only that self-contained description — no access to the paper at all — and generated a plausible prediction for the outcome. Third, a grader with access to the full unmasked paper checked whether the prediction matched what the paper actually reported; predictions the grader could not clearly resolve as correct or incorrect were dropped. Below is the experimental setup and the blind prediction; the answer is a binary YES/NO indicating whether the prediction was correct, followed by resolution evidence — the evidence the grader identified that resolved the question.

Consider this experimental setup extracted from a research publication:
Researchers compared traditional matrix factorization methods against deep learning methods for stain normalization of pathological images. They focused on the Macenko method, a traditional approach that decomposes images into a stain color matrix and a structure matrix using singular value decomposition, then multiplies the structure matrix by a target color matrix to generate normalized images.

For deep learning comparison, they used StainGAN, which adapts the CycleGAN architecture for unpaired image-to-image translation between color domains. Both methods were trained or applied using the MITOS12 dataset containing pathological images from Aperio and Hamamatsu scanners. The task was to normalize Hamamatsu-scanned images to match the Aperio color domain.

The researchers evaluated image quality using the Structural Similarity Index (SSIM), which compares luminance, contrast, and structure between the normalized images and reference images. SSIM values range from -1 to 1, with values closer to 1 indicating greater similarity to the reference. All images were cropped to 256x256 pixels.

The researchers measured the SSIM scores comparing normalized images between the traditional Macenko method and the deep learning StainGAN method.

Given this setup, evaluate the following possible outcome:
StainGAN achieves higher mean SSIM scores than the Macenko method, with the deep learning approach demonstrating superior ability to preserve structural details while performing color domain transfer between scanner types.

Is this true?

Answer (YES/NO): YES